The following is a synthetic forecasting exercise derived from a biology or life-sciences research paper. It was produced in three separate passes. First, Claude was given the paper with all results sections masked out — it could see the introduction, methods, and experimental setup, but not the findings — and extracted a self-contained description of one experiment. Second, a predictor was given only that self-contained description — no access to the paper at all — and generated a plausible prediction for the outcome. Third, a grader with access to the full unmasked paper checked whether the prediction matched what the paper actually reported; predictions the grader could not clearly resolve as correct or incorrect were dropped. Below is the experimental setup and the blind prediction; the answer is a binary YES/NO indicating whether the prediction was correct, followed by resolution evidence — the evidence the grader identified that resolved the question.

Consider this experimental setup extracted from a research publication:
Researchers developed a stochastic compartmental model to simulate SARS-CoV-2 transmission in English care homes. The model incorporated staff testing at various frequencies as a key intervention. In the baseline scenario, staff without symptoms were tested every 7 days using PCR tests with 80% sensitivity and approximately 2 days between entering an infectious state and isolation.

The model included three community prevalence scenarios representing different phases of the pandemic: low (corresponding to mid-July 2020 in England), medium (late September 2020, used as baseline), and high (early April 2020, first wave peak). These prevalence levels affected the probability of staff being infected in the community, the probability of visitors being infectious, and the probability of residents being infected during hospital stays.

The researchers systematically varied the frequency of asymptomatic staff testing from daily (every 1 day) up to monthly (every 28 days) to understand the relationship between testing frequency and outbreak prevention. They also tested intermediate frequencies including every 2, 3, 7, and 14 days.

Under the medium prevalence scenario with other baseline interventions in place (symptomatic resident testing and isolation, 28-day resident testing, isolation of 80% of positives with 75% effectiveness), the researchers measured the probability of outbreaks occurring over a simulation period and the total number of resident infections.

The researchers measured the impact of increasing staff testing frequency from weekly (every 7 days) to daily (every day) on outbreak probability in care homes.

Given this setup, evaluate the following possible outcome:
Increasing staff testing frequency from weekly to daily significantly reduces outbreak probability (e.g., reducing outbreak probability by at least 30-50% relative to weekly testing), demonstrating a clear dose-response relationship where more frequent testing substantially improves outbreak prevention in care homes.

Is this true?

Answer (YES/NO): YES